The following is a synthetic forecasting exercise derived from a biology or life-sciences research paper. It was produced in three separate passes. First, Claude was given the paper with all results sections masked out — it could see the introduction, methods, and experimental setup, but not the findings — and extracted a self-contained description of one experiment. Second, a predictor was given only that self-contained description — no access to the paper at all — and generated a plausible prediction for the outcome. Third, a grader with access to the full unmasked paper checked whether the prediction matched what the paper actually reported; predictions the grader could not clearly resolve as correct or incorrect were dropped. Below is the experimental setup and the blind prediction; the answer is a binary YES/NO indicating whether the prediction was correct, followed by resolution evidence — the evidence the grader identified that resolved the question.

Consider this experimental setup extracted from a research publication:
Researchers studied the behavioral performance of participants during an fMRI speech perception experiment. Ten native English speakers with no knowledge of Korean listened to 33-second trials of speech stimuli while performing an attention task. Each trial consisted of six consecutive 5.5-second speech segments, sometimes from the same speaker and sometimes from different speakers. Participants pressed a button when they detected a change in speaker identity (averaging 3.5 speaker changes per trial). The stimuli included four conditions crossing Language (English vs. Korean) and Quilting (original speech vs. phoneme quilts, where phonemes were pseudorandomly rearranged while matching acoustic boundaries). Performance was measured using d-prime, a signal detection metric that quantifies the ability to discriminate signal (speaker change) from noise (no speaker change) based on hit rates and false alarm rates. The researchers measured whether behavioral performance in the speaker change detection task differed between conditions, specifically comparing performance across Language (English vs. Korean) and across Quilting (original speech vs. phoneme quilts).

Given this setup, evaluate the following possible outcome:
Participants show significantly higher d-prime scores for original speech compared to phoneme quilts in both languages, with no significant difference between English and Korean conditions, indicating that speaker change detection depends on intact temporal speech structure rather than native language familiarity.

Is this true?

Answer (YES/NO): NO